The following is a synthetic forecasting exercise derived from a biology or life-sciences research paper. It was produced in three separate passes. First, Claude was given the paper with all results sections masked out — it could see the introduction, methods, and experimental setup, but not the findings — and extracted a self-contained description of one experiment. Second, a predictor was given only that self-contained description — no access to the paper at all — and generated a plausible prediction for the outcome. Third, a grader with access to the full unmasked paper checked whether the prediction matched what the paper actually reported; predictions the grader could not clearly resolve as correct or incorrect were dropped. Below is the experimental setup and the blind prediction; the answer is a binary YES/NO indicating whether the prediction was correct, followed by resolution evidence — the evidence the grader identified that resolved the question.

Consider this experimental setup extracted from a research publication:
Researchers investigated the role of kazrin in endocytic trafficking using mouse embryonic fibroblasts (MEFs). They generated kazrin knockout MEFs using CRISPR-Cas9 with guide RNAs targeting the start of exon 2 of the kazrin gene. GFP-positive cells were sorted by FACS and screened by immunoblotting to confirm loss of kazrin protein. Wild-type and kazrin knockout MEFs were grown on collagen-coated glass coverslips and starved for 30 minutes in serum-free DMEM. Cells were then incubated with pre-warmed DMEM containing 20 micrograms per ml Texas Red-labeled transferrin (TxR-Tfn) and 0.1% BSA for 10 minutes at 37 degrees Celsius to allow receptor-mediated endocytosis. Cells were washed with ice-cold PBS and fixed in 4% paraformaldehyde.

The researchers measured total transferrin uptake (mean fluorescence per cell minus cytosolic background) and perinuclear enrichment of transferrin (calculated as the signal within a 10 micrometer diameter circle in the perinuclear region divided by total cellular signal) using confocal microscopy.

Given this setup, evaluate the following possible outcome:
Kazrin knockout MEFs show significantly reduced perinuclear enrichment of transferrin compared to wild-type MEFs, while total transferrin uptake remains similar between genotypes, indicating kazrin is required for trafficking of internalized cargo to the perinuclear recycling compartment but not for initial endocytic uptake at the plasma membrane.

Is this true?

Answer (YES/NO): YES